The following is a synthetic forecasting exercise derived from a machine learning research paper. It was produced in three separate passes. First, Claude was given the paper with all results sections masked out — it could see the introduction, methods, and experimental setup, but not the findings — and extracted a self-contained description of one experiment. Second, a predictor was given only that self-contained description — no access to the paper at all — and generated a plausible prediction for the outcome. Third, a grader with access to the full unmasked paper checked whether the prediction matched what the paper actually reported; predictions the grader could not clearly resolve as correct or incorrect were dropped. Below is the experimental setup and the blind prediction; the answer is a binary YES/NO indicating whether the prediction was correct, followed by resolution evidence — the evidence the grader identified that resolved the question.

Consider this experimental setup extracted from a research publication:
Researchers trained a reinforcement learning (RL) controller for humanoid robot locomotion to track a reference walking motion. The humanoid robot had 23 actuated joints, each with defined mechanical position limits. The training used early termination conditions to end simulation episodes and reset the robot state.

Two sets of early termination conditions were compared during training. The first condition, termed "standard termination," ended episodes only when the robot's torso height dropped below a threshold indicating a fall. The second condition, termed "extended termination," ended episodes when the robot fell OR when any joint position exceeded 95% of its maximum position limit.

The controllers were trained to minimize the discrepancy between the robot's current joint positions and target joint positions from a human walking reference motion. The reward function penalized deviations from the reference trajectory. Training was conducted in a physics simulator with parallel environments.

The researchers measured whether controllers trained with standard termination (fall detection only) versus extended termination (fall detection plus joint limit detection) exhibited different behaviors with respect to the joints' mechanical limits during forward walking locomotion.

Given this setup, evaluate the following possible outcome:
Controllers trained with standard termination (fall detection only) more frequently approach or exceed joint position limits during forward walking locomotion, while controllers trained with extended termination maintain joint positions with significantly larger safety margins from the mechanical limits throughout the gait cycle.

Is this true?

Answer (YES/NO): YES